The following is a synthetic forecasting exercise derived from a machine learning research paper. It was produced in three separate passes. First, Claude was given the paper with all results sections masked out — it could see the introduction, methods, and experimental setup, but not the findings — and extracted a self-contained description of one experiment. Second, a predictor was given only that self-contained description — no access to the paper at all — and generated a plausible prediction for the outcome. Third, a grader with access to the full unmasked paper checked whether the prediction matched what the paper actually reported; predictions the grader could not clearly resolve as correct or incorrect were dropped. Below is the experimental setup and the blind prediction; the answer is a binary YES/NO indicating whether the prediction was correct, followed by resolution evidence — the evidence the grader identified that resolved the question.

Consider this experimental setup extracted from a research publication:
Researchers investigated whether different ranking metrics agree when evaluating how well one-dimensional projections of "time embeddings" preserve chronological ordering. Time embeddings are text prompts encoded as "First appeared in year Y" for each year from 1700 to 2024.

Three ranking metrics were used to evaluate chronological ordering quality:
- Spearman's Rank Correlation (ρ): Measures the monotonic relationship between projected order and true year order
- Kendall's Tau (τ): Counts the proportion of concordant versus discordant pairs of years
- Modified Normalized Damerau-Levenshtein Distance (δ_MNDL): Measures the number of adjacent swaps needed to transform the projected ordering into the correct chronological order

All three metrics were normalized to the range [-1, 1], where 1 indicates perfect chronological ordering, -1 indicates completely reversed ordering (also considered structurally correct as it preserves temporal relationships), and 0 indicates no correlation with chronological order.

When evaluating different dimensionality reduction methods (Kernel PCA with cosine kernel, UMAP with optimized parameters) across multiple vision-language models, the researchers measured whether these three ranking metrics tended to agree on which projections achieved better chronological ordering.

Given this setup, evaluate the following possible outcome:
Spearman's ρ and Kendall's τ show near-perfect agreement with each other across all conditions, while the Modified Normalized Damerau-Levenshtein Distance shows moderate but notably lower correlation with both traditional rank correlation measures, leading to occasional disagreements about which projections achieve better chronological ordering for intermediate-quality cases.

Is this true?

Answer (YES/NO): NO